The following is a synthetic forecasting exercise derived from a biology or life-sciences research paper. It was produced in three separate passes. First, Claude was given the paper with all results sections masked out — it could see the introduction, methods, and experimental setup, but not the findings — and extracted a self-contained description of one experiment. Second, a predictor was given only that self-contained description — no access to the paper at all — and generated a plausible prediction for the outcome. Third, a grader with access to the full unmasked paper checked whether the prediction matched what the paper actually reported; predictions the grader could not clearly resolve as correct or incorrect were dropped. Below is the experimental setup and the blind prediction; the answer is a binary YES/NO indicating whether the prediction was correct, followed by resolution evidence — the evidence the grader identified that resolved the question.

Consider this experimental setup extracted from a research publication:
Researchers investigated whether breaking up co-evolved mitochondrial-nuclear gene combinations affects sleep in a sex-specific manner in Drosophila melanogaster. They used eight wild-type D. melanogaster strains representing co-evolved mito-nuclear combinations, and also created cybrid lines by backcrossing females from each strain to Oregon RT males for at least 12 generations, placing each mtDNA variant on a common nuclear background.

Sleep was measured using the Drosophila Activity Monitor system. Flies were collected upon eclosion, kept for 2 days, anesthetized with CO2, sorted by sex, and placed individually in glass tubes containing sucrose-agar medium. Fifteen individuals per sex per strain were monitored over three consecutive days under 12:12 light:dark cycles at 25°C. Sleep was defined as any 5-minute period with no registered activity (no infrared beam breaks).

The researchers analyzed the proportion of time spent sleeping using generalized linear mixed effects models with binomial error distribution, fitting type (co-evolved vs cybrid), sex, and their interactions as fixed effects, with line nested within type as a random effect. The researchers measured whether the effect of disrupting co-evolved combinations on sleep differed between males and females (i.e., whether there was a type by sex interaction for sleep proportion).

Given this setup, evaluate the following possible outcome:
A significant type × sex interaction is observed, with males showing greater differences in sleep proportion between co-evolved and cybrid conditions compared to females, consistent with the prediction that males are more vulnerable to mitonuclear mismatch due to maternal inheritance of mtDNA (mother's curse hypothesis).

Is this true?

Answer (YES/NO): NO